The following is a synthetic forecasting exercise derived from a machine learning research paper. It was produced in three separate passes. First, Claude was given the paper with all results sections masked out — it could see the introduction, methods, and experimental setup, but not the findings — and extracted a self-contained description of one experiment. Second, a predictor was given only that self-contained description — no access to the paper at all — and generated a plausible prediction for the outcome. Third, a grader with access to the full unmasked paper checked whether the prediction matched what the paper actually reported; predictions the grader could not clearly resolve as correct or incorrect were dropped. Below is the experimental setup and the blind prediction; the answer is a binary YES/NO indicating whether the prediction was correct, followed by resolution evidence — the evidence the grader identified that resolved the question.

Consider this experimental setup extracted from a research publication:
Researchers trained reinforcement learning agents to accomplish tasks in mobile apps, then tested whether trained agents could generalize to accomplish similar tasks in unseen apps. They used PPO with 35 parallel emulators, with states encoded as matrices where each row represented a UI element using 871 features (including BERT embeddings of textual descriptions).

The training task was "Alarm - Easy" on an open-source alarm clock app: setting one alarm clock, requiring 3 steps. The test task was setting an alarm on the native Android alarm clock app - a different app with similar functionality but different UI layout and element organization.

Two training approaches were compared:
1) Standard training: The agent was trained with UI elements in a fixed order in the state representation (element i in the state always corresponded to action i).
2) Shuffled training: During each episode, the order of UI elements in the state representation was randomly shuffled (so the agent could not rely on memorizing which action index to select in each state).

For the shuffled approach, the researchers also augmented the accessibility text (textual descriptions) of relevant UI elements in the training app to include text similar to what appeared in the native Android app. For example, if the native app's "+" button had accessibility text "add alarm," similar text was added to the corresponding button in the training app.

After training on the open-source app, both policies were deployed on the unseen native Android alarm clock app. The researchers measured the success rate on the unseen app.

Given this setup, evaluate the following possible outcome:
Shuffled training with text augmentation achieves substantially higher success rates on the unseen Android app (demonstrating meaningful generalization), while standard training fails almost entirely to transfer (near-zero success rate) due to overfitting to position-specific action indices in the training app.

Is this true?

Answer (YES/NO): YES